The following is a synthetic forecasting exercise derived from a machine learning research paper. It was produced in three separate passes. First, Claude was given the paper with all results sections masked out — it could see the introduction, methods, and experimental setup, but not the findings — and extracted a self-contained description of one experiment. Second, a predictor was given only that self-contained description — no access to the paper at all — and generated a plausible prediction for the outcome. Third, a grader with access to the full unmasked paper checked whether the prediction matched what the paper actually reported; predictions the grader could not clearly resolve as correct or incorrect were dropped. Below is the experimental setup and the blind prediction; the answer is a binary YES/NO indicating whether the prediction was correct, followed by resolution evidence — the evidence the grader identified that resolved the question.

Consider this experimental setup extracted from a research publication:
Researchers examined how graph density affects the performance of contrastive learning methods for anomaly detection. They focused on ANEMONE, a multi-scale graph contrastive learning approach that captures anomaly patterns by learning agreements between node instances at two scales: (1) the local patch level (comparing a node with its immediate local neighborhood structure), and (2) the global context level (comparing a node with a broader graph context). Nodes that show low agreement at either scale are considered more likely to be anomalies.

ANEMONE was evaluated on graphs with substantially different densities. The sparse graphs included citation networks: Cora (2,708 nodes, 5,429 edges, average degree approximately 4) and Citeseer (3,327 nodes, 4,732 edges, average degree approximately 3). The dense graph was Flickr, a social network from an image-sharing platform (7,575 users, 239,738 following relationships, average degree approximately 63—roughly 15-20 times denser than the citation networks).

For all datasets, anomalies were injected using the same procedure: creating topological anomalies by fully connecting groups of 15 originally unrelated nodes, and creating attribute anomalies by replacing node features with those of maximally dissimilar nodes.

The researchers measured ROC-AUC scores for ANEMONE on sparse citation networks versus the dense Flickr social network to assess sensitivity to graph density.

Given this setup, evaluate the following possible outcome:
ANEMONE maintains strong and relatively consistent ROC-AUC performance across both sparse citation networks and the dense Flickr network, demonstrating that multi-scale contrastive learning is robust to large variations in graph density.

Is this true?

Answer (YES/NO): NO